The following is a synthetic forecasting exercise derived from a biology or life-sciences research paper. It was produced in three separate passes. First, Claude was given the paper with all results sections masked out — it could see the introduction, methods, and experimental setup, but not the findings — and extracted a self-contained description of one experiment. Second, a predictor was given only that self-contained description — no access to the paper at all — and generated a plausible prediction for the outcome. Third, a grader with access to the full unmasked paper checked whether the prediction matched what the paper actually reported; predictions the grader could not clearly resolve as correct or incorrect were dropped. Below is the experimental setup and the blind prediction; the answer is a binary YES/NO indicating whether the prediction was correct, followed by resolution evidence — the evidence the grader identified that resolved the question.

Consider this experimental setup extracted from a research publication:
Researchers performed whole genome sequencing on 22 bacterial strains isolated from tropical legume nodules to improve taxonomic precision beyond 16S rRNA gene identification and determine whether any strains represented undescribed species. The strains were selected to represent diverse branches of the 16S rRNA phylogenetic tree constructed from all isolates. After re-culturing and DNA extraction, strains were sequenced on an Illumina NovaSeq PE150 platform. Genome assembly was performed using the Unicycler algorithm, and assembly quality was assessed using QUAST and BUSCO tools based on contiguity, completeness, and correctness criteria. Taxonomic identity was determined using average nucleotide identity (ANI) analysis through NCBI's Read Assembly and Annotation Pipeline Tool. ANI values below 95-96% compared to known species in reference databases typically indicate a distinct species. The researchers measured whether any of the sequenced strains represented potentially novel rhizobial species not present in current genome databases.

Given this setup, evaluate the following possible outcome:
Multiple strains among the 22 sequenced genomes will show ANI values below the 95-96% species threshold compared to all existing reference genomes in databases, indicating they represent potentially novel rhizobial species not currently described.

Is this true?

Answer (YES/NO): YES